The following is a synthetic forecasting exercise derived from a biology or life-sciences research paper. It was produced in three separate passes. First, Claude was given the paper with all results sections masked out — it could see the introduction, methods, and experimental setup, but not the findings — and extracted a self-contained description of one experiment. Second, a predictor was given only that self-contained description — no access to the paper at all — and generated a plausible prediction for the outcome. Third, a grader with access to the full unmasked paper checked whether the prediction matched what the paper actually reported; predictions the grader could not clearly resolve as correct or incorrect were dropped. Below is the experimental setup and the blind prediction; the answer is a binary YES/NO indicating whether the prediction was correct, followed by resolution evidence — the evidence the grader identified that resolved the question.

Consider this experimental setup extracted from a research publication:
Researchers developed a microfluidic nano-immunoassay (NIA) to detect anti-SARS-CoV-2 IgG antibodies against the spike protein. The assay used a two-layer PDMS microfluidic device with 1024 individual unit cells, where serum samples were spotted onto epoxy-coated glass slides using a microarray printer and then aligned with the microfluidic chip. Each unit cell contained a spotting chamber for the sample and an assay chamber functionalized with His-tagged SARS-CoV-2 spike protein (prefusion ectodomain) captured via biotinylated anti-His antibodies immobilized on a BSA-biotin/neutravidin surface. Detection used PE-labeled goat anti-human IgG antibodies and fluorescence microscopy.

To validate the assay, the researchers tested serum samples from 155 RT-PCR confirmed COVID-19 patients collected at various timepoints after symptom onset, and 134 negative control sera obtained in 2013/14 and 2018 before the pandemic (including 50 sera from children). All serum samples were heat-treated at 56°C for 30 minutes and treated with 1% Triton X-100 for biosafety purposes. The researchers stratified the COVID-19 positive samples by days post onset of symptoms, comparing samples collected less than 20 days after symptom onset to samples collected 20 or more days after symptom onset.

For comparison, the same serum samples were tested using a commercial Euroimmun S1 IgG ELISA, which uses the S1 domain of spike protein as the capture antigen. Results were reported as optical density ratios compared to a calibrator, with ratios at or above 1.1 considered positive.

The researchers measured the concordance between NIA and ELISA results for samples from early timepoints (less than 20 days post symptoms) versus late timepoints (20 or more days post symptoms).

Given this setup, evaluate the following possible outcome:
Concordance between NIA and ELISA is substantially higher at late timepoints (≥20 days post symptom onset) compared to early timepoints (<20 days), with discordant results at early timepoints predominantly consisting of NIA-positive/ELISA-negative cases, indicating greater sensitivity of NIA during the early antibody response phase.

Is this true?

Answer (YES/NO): YES